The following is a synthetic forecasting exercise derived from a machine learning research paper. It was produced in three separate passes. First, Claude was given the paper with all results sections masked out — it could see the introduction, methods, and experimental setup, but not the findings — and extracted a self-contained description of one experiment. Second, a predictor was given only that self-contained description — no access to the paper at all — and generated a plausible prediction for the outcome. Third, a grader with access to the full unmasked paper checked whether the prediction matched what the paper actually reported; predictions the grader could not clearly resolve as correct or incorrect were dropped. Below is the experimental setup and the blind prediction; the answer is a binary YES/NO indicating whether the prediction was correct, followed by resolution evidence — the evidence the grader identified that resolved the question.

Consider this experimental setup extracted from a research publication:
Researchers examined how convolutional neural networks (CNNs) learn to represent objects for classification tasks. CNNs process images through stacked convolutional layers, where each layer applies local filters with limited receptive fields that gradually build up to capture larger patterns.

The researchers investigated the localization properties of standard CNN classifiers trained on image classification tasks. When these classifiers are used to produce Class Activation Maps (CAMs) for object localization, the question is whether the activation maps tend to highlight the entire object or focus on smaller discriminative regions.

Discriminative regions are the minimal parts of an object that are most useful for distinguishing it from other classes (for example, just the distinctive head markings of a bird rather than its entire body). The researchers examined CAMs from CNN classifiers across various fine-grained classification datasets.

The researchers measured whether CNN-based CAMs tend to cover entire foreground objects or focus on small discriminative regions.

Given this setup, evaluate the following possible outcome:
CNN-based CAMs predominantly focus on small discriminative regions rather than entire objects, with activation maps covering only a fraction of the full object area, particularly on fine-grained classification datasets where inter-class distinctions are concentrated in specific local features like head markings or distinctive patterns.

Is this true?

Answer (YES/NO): YES